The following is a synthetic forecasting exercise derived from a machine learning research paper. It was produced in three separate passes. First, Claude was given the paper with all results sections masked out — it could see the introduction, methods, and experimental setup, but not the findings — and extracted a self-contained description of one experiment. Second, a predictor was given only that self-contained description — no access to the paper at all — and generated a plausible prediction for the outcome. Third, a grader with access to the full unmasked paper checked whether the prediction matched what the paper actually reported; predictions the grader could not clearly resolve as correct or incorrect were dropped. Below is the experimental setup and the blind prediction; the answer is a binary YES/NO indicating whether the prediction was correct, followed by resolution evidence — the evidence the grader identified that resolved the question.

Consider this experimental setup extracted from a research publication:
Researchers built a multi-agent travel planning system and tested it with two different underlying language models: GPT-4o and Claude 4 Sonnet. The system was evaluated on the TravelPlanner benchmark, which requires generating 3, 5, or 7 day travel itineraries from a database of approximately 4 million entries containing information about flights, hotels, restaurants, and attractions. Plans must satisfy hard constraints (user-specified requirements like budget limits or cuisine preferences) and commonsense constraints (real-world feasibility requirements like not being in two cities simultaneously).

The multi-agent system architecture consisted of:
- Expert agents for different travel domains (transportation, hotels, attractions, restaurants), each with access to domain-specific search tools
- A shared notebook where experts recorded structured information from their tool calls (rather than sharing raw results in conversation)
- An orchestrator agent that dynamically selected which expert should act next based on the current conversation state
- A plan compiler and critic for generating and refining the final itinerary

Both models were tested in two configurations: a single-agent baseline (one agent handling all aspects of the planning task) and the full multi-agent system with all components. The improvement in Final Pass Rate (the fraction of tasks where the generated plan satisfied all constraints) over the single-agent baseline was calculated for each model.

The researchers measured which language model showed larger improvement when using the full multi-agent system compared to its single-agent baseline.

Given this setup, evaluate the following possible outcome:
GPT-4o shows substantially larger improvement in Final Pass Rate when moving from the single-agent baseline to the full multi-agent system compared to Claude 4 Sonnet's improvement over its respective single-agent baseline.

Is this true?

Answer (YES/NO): NO